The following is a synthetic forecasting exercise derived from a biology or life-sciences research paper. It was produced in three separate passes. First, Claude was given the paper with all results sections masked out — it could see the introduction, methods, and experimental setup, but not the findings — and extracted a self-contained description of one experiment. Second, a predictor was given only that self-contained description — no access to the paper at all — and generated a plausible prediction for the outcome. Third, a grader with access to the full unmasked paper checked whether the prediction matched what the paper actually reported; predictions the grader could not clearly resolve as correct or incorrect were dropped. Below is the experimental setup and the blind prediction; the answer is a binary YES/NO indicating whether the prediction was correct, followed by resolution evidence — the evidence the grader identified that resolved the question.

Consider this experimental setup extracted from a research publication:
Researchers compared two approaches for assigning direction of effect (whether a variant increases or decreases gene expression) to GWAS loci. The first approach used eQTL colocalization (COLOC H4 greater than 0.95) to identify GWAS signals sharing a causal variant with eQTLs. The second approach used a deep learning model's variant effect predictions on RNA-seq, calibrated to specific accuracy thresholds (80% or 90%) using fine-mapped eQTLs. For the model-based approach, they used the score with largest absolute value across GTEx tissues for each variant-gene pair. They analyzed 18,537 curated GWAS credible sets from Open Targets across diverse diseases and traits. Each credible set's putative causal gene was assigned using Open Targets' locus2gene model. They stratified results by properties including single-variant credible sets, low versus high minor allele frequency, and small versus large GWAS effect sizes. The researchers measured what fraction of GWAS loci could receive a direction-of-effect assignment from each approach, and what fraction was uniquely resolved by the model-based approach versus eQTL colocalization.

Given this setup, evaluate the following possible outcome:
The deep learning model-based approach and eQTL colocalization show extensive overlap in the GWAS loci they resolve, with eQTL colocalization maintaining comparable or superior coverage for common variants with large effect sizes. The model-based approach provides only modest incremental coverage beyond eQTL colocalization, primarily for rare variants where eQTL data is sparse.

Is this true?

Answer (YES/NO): NO